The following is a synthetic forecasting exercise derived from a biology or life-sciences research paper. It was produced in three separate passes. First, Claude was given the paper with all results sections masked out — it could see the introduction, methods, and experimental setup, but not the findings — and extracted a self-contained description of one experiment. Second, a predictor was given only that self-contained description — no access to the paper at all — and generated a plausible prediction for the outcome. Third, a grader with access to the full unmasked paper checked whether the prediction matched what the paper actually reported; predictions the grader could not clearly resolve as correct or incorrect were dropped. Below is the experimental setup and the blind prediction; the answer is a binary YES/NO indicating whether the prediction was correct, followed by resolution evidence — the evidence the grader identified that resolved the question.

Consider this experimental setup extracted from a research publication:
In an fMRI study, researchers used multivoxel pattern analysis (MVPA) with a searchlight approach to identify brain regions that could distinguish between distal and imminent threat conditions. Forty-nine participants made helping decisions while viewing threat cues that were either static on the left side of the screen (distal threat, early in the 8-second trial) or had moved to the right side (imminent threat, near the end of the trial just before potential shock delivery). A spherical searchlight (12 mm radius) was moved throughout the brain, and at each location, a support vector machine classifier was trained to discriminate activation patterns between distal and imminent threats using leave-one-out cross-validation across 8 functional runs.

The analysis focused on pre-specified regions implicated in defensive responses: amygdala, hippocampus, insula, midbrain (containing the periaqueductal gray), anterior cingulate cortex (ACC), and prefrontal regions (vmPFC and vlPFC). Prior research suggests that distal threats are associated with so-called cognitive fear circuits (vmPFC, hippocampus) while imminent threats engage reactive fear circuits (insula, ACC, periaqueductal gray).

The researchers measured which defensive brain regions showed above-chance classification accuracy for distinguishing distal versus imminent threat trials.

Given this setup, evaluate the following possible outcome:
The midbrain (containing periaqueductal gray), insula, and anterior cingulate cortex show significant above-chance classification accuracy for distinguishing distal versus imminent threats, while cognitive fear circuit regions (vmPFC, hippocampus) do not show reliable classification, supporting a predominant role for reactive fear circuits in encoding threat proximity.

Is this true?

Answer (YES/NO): NO